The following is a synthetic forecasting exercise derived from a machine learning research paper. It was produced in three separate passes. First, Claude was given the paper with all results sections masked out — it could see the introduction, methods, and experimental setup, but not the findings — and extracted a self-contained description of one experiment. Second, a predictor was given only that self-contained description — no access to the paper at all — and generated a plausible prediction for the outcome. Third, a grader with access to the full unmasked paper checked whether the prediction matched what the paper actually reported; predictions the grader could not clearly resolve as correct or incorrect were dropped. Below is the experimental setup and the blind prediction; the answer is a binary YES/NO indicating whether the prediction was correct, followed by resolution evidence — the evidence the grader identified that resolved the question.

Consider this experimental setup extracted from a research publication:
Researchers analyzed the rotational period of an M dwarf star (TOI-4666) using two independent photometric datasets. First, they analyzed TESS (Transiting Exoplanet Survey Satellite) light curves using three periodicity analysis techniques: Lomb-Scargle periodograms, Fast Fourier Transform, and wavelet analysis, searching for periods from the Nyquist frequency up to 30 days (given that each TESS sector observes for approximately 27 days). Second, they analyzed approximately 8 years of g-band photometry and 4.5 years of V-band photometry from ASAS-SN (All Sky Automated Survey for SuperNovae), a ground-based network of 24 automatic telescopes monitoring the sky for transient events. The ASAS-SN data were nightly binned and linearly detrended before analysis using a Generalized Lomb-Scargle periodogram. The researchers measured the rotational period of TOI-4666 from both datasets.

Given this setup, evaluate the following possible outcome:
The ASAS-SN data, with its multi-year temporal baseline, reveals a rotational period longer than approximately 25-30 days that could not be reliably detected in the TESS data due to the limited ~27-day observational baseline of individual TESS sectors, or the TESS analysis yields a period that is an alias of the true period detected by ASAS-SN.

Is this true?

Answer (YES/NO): NO